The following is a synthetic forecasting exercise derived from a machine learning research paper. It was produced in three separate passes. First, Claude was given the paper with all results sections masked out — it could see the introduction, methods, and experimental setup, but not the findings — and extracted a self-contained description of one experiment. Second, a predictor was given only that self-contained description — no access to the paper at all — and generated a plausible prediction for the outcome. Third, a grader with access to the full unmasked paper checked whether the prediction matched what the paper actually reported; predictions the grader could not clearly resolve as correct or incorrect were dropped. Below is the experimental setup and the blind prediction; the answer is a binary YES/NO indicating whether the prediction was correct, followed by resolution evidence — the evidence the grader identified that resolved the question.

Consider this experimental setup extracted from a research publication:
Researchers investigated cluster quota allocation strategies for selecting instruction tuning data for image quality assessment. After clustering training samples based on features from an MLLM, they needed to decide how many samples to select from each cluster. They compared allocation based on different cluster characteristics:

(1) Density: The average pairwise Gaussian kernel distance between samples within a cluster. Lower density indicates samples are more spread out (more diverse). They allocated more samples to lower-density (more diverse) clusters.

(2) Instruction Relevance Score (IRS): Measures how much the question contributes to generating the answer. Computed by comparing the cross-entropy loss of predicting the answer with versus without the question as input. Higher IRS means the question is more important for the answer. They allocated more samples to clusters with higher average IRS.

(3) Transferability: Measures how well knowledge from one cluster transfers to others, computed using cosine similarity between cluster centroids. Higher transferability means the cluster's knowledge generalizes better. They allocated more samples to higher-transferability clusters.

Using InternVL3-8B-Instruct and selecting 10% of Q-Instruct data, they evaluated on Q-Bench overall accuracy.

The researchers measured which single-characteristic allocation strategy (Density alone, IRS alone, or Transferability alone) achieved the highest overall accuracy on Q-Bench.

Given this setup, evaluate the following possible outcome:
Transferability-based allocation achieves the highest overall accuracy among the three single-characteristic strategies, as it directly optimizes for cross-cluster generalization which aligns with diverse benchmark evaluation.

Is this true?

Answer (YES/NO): NO